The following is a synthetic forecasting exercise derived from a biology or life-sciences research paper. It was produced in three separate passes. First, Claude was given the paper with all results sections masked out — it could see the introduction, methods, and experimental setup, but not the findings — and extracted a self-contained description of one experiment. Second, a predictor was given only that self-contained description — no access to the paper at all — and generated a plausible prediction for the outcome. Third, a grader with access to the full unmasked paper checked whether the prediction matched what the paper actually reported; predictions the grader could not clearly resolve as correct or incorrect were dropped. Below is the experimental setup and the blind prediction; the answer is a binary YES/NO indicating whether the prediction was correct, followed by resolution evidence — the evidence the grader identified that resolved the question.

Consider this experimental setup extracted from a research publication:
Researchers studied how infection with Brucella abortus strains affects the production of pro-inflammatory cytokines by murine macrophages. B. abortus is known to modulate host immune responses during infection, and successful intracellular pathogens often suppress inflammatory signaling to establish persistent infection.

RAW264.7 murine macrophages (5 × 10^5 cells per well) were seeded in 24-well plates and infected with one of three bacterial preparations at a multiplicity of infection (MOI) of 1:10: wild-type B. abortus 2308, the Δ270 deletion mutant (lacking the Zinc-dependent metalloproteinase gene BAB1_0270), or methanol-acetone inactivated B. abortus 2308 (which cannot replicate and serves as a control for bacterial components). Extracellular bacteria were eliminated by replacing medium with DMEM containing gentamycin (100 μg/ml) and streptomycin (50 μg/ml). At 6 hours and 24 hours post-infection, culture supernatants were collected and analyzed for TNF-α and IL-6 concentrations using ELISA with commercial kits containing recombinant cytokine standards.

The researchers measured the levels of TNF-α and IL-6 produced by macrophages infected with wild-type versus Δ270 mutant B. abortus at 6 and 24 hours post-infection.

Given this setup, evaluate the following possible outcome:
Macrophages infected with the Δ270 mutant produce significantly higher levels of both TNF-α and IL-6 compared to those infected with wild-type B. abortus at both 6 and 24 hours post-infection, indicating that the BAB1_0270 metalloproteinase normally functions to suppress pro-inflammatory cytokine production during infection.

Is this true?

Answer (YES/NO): NO